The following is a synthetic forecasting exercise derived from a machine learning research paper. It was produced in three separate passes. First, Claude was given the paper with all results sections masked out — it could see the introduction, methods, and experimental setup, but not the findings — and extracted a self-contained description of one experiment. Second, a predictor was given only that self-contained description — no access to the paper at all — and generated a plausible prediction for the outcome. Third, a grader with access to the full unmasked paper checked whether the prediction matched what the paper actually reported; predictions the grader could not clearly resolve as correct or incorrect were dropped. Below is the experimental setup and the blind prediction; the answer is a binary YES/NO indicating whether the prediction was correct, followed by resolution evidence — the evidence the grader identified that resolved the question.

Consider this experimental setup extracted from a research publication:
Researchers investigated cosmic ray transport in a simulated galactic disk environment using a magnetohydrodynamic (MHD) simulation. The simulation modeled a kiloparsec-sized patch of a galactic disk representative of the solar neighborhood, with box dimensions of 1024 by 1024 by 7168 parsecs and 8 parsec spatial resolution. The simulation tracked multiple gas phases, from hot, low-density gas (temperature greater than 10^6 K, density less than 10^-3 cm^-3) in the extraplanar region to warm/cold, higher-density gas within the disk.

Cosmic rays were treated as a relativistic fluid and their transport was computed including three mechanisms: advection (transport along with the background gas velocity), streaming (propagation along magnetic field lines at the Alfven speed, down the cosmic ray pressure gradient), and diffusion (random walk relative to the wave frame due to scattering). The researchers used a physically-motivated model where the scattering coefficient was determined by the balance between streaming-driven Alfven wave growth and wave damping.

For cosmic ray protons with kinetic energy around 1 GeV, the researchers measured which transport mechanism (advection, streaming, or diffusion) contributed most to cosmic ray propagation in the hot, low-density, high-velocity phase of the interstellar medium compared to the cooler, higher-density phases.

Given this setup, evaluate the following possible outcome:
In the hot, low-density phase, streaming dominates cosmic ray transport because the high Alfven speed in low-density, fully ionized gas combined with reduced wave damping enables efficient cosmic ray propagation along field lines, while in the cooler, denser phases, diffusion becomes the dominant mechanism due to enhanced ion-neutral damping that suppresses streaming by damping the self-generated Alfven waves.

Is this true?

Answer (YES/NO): NO